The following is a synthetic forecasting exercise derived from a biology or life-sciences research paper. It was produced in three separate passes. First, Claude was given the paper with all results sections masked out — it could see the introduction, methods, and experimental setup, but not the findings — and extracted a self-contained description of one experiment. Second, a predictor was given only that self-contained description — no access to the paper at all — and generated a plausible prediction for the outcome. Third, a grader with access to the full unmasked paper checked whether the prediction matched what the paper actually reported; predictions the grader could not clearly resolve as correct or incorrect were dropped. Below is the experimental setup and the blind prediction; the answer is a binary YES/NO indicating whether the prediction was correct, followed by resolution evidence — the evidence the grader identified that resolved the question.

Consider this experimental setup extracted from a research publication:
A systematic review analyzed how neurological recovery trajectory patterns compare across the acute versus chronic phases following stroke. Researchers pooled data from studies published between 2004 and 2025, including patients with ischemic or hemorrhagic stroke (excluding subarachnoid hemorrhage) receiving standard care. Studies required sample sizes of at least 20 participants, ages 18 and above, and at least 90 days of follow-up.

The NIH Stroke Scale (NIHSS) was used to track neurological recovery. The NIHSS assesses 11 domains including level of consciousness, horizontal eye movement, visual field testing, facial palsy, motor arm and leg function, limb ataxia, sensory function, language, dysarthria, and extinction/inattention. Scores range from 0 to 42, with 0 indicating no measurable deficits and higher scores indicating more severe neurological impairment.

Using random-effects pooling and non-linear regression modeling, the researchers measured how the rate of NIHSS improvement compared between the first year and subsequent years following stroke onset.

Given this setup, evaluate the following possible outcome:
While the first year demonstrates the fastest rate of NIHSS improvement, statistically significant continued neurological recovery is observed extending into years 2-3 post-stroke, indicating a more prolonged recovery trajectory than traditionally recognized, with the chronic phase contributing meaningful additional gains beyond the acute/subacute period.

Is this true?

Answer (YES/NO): NO